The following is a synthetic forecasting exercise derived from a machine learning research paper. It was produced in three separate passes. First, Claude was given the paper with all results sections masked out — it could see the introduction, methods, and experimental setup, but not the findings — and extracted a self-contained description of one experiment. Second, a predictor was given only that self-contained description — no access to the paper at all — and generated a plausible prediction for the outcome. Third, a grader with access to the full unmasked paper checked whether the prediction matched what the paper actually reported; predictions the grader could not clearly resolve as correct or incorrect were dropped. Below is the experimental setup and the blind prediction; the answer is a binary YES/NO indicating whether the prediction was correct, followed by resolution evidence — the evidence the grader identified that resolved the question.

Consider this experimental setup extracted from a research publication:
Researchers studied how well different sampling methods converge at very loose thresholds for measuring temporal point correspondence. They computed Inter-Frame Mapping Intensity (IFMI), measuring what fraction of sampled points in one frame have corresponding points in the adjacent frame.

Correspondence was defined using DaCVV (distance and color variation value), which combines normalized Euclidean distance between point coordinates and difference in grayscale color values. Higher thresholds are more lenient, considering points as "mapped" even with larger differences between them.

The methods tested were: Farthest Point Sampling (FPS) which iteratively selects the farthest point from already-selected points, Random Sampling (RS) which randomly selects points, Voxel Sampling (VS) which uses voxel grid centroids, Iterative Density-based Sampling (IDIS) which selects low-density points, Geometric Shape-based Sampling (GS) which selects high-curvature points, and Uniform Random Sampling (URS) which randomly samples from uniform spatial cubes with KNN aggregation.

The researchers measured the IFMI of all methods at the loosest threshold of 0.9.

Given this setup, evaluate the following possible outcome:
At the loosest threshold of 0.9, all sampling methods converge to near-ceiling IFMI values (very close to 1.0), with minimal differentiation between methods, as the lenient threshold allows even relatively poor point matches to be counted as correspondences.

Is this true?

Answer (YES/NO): YES